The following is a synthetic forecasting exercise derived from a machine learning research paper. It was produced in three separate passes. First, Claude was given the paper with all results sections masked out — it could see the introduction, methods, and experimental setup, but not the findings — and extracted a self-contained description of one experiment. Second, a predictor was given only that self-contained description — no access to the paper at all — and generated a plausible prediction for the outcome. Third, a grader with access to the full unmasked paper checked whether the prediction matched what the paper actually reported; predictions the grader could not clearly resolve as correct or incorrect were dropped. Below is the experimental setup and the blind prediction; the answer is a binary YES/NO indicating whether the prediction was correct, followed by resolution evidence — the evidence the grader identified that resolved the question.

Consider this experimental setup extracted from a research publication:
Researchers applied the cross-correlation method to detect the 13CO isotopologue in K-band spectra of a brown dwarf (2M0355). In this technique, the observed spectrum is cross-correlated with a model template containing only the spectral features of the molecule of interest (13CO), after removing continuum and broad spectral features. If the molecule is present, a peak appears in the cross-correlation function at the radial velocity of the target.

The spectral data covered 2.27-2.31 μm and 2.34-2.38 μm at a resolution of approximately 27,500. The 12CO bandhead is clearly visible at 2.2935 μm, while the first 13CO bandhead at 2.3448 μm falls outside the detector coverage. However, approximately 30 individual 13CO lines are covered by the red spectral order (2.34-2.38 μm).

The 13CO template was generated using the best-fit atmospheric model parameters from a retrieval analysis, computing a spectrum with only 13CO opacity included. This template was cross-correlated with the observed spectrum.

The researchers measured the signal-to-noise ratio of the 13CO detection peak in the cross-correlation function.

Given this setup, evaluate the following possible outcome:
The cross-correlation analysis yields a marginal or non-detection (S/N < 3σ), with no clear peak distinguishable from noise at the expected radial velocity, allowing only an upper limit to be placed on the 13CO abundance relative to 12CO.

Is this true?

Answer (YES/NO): NO